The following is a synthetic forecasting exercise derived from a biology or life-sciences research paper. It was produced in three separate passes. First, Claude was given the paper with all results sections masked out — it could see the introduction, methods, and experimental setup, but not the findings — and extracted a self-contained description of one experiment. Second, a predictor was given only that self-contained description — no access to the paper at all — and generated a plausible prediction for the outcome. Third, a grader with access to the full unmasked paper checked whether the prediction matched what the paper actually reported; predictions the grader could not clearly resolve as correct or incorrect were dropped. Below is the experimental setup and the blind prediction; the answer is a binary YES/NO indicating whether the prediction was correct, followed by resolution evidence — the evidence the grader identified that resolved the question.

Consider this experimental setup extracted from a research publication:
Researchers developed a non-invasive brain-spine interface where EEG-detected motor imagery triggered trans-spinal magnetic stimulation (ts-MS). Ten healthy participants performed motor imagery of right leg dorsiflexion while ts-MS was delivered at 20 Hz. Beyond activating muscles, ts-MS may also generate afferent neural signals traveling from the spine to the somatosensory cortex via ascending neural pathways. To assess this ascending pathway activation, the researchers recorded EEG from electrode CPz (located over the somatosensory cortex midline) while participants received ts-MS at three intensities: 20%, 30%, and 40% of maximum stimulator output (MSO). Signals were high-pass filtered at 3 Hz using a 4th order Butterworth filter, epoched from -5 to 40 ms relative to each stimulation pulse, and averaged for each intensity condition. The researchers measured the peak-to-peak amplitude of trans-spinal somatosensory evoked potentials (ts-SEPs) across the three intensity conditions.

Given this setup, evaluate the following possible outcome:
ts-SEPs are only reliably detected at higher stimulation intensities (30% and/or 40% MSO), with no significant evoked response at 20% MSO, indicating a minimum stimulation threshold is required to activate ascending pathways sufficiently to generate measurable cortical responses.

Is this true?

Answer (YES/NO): NO